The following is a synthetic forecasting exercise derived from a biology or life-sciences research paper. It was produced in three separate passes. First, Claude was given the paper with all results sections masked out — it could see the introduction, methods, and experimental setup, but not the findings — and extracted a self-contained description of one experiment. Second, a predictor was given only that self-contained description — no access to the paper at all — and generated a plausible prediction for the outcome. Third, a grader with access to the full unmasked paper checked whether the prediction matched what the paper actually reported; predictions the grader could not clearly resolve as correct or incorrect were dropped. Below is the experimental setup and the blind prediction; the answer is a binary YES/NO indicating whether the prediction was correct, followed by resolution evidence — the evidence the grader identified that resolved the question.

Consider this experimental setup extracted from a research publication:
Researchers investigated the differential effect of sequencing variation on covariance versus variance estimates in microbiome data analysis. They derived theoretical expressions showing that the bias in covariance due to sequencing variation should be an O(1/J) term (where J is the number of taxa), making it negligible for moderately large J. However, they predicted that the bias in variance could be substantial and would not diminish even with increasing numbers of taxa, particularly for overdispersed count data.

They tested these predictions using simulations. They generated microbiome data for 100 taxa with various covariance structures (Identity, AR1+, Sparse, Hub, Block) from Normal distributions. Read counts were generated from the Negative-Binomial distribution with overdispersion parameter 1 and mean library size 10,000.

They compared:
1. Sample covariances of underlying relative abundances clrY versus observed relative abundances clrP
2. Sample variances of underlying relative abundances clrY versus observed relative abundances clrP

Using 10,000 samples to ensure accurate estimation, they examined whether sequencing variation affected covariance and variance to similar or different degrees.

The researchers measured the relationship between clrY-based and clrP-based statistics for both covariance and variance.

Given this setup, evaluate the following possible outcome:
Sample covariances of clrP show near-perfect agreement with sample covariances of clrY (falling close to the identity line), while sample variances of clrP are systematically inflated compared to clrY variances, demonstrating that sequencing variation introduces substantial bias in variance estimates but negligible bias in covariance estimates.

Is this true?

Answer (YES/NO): YES